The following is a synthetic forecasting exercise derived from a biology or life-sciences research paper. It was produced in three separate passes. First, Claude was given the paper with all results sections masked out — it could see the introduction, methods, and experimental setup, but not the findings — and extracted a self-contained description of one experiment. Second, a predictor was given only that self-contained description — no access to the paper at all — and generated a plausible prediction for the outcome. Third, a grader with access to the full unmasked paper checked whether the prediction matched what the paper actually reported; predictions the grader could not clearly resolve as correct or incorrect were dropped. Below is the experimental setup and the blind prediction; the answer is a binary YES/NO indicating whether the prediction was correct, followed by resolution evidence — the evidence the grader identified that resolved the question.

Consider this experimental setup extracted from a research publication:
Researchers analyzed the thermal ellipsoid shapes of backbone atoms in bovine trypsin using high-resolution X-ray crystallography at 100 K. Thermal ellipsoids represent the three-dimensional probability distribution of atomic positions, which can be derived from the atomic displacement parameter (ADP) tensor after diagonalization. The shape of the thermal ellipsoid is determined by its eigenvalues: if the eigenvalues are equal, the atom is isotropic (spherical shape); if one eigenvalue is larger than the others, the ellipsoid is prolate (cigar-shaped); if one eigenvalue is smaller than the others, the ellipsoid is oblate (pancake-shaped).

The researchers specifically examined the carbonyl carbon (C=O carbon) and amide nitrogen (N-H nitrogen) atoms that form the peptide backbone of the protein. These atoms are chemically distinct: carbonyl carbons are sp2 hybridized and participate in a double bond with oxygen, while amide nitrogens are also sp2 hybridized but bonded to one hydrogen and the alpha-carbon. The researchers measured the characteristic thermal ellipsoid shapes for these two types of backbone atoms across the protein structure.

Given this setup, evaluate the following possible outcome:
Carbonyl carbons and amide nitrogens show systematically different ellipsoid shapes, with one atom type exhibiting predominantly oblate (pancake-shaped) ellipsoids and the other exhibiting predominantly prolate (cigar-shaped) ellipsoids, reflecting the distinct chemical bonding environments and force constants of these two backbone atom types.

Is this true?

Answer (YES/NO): YES